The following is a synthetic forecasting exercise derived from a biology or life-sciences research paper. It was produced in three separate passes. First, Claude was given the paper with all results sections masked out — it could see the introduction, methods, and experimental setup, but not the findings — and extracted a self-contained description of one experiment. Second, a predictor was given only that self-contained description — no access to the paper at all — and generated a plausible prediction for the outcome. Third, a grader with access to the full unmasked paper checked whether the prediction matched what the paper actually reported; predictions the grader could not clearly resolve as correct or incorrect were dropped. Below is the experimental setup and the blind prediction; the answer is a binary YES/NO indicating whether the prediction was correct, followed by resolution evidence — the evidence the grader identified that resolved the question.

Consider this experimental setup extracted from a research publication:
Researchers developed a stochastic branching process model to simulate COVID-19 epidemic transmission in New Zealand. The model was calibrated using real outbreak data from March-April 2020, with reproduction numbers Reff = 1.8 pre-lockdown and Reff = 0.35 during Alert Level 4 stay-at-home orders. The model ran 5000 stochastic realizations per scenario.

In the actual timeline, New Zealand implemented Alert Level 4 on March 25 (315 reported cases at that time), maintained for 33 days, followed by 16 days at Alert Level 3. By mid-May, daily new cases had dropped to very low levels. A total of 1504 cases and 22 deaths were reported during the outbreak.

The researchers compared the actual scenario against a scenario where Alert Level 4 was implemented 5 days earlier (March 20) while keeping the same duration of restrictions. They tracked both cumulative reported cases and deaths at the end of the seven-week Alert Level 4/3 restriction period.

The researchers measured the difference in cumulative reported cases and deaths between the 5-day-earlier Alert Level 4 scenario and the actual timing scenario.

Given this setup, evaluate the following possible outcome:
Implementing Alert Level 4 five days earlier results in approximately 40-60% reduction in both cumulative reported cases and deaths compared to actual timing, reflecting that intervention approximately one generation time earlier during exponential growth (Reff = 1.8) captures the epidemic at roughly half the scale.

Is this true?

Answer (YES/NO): NO